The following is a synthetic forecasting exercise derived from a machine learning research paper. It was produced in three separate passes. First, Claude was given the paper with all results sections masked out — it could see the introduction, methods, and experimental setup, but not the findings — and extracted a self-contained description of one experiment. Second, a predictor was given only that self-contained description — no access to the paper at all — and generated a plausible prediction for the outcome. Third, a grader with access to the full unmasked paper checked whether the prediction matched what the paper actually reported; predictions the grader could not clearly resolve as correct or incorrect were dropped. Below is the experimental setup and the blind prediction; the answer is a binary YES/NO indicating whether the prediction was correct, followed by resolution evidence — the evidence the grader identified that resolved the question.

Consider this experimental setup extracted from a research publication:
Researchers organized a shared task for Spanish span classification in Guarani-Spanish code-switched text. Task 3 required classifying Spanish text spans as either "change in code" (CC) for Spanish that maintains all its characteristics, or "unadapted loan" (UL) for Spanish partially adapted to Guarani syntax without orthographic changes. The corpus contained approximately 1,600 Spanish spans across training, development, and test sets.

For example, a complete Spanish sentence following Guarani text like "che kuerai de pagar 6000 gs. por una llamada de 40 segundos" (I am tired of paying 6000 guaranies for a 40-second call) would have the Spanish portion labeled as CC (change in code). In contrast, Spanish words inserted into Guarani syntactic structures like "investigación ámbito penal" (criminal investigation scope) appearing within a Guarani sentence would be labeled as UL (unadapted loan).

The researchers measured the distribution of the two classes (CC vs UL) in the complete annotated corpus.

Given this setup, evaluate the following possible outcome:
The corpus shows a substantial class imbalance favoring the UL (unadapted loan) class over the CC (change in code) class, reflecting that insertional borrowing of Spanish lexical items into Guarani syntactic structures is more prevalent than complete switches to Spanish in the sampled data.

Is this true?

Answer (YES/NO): NO